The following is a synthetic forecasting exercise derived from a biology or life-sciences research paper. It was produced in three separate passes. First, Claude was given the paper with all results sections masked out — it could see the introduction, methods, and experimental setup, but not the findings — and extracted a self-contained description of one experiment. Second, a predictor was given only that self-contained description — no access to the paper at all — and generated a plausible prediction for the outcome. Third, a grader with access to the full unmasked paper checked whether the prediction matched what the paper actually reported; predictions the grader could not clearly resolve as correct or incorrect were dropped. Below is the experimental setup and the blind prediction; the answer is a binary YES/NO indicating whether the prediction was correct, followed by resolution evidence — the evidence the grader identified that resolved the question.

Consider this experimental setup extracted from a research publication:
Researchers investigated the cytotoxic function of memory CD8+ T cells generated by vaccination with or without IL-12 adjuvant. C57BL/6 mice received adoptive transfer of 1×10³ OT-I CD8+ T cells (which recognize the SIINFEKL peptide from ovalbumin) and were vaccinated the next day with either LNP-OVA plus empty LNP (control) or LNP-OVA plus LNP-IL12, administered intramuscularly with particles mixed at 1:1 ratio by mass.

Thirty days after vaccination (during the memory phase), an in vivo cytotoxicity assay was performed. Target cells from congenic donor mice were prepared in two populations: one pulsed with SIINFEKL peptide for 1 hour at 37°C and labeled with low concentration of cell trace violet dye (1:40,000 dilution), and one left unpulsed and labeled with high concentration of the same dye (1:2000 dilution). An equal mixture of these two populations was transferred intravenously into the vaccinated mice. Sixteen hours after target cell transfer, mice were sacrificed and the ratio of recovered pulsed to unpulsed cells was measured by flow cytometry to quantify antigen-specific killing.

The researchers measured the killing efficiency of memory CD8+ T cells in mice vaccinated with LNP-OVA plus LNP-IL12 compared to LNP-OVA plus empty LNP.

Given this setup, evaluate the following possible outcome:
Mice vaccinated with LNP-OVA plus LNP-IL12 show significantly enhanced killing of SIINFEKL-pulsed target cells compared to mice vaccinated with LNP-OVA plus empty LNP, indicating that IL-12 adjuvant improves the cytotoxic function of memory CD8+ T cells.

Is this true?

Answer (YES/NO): YES